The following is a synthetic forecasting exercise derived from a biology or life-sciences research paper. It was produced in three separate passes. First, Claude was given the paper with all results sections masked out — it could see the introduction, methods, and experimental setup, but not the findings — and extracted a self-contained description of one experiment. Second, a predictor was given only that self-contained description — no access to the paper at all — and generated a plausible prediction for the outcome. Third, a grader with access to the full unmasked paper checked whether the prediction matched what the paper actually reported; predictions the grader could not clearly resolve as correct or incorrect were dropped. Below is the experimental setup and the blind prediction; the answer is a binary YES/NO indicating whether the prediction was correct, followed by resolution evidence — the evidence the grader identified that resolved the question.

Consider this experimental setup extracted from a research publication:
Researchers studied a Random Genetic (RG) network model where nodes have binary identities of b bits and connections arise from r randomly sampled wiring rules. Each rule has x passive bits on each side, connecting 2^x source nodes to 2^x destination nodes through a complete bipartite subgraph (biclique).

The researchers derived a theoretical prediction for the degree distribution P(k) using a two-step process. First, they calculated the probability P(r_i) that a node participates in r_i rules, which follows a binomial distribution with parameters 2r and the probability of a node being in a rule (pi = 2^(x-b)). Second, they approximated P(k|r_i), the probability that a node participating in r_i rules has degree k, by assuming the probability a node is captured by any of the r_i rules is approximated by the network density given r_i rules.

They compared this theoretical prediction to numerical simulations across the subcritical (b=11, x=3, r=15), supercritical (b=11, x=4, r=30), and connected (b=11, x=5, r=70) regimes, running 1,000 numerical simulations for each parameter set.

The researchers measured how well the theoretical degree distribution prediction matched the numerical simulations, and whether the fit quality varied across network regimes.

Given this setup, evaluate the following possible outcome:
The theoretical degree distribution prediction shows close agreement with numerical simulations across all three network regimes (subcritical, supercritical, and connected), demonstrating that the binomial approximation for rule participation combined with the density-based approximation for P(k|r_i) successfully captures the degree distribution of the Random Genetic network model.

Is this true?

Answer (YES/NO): NO